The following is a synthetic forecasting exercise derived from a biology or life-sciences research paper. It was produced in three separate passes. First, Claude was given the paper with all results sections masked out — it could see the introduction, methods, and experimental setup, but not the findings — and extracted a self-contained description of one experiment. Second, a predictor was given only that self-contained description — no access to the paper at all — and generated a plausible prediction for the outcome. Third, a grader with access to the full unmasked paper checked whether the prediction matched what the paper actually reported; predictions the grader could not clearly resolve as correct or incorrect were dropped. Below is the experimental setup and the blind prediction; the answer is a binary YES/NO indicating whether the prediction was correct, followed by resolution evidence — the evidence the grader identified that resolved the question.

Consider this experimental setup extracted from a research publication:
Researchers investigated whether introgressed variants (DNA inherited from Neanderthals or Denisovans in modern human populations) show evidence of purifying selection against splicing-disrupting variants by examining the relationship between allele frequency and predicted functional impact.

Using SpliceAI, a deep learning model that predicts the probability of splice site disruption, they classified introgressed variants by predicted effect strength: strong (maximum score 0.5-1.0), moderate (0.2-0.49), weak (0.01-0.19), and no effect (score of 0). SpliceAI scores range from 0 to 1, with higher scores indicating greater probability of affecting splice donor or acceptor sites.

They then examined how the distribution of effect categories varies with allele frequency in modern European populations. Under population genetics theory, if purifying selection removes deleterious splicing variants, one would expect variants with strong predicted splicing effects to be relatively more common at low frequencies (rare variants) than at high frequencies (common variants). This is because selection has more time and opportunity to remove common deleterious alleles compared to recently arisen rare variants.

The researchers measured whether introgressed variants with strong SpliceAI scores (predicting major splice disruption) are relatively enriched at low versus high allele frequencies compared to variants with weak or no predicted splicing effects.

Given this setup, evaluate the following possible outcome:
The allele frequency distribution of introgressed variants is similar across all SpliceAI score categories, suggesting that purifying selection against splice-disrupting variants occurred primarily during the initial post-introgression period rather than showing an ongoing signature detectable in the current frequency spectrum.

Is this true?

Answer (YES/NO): NO